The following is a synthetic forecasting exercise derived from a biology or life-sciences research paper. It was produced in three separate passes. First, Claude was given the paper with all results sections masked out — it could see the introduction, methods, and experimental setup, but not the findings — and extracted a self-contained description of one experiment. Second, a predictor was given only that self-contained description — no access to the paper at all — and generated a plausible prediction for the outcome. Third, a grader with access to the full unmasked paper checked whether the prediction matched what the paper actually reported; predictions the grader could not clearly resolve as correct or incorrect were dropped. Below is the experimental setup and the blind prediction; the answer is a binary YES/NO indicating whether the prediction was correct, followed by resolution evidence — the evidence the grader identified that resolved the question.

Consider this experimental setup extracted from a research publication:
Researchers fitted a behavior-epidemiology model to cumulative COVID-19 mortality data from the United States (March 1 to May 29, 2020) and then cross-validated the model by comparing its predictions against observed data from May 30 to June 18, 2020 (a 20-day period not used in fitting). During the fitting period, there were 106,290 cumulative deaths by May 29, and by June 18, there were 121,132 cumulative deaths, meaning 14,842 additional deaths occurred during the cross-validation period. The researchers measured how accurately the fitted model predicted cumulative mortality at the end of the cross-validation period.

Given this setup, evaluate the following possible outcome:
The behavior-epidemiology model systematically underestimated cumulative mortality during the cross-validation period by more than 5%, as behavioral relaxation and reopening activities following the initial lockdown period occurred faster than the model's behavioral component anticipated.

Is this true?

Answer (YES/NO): NO